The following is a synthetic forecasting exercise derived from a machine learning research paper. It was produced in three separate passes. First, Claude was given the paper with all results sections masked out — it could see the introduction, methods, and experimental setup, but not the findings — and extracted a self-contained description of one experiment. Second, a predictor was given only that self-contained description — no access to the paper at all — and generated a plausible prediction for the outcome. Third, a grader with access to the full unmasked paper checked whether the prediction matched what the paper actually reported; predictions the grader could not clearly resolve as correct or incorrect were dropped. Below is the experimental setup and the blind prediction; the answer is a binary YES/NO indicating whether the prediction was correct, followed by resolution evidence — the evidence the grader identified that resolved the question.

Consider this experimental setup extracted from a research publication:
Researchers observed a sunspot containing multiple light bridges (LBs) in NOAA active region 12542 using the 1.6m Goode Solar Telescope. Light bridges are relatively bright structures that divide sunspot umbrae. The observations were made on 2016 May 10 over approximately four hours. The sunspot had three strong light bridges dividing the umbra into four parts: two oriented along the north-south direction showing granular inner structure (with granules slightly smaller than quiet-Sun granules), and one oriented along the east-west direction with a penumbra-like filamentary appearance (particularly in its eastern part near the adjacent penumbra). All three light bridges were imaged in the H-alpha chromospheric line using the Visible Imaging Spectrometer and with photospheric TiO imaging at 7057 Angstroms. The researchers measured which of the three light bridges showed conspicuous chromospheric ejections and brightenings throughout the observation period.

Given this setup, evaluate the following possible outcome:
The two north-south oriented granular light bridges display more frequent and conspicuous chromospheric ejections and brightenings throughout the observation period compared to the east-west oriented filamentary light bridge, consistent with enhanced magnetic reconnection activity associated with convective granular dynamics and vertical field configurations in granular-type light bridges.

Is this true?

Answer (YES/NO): NO